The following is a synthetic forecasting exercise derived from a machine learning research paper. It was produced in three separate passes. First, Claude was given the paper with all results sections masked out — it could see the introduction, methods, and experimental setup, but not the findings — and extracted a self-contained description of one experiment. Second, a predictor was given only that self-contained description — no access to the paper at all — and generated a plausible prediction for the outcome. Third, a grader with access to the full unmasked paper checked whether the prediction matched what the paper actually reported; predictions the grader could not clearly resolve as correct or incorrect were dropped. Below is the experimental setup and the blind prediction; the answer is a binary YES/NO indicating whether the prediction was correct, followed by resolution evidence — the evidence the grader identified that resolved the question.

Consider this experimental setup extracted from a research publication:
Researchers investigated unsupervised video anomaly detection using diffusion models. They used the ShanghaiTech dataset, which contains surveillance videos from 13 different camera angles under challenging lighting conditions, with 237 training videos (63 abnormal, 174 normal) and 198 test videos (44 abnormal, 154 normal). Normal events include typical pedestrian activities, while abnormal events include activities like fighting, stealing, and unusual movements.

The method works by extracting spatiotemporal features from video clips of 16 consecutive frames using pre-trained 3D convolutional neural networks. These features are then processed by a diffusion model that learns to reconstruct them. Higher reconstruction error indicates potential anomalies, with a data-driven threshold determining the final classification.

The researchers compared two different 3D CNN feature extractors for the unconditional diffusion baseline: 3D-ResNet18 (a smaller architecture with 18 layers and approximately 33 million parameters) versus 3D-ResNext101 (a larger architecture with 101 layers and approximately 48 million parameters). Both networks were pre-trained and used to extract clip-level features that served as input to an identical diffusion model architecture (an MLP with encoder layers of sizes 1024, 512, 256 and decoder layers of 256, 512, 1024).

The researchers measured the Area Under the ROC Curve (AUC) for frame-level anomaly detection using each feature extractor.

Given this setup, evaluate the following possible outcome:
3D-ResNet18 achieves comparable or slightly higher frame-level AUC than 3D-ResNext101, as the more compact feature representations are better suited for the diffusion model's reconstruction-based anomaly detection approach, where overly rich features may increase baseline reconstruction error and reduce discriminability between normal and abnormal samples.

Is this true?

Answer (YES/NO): NO